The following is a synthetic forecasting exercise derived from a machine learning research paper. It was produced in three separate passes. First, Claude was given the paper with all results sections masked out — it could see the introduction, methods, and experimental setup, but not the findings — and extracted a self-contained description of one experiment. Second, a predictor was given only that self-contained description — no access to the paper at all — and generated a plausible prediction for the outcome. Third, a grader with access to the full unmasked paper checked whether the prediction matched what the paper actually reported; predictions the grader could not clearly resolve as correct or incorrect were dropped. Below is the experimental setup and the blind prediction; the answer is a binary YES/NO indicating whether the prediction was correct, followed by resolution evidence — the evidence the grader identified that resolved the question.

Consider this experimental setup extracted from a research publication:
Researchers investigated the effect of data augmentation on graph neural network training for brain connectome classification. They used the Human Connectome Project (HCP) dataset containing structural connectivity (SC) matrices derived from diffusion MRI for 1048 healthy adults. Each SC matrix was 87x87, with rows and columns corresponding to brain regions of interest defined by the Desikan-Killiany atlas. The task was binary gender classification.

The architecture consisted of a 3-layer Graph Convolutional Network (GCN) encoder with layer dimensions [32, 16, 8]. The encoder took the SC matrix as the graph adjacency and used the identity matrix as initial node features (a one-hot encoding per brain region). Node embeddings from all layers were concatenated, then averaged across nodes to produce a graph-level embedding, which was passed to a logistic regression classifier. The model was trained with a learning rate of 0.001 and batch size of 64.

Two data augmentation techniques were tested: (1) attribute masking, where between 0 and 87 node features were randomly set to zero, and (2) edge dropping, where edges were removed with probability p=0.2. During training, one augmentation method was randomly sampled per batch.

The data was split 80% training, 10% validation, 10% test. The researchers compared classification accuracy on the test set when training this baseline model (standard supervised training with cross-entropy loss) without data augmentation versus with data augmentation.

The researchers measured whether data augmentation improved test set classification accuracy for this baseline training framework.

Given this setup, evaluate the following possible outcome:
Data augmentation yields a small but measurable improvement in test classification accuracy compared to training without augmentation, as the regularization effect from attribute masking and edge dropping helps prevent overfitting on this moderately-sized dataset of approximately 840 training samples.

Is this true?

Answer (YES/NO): NO